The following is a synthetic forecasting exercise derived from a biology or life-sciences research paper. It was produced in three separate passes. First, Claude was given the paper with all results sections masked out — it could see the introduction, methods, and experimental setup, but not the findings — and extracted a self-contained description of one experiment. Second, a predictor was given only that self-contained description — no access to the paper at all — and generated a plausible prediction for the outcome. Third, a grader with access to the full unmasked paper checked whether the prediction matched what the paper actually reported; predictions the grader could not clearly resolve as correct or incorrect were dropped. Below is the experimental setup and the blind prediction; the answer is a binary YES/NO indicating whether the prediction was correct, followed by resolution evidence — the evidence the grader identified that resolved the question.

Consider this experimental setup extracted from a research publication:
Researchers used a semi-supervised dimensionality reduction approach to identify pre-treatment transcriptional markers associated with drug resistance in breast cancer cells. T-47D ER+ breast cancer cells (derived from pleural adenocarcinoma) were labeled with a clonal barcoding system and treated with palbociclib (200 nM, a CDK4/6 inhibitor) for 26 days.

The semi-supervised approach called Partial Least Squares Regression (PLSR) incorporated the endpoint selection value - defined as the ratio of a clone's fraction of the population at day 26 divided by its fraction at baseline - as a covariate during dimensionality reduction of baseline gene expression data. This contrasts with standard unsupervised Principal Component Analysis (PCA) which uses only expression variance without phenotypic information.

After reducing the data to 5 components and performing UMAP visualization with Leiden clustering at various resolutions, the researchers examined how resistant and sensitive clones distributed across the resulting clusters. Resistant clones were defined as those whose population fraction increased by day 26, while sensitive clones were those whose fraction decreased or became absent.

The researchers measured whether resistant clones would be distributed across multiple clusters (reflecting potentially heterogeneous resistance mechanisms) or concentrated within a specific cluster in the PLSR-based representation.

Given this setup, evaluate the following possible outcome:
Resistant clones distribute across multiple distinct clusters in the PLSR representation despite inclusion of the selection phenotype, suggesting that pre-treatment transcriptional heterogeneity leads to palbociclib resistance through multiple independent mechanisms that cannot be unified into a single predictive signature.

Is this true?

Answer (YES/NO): NO